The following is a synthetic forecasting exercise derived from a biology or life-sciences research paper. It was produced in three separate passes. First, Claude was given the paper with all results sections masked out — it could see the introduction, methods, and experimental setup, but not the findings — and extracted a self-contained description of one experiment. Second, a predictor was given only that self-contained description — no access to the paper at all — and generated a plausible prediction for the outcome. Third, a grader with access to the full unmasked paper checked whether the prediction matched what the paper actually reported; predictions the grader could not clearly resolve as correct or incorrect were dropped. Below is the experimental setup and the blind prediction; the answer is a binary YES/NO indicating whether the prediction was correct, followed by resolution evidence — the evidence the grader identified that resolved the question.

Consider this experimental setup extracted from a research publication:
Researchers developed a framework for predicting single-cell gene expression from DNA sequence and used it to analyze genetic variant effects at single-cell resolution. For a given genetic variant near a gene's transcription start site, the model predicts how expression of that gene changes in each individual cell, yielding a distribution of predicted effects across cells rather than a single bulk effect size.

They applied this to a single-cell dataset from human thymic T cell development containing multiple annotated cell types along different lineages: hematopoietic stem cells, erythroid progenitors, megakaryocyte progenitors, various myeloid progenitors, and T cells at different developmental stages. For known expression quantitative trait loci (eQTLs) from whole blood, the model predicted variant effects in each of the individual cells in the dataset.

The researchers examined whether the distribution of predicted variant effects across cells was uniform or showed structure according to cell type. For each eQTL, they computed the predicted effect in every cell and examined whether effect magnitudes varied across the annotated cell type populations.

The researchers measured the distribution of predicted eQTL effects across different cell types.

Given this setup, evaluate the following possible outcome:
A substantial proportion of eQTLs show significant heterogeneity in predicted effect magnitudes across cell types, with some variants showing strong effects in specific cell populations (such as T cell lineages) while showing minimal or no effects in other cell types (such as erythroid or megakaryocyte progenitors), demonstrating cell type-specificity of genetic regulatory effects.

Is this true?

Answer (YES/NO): YES